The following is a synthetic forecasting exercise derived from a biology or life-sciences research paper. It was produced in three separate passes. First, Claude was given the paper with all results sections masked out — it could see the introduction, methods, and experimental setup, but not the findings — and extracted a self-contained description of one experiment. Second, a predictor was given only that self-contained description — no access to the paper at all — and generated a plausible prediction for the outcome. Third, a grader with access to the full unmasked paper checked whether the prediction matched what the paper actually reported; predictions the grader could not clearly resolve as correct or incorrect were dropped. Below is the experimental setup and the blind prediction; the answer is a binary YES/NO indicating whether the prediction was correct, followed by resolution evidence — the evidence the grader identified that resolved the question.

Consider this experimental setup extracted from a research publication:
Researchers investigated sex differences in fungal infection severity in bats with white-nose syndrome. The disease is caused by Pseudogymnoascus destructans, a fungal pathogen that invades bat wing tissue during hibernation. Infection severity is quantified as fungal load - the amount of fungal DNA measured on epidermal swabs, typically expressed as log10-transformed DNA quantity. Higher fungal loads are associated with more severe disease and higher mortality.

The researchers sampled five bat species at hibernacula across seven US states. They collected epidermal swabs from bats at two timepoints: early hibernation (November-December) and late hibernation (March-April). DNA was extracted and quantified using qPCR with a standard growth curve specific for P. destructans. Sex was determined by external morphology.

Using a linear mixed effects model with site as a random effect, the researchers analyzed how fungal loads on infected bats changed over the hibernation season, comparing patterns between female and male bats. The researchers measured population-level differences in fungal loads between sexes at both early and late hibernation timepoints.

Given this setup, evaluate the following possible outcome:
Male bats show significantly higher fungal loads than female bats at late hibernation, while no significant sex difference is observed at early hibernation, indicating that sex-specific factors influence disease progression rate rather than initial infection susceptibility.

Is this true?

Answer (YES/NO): NO